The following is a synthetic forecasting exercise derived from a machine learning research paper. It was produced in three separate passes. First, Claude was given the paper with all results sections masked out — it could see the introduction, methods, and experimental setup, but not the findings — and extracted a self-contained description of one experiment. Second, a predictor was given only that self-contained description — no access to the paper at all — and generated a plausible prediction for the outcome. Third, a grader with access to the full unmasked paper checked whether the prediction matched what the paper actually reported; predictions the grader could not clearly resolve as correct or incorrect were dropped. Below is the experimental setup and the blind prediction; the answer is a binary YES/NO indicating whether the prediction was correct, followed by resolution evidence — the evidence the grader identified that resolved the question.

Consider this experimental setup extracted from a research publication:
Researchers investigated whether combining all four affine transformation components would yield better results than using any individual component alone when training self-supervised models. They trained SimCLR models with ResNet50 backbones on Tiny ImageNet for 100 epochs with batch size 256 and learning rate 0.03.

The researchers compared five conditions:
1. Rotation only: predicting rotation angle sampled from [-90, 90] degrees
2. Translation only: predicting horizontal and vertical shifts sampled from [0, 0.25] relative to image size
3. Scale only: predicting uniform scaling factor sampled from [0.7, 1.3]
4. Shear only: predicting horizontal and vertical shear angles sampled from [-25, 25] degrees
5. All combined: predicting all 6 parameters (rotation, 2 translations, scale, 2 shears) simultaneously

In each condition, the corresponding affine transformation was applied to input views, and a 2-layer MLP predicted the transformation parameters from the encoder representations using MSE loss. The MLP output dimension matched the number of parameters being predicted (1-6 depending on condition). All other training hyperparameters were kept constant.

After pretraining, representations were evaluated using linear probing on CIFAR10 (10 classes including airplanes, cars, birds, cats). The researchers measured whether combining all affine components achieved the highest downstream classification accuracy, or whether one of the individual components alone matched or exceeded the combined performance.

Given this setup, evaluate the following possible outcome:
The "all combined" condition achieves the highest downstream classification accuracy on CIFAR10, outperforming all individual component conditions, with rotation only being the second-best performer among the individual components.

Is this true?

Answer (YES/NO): NO